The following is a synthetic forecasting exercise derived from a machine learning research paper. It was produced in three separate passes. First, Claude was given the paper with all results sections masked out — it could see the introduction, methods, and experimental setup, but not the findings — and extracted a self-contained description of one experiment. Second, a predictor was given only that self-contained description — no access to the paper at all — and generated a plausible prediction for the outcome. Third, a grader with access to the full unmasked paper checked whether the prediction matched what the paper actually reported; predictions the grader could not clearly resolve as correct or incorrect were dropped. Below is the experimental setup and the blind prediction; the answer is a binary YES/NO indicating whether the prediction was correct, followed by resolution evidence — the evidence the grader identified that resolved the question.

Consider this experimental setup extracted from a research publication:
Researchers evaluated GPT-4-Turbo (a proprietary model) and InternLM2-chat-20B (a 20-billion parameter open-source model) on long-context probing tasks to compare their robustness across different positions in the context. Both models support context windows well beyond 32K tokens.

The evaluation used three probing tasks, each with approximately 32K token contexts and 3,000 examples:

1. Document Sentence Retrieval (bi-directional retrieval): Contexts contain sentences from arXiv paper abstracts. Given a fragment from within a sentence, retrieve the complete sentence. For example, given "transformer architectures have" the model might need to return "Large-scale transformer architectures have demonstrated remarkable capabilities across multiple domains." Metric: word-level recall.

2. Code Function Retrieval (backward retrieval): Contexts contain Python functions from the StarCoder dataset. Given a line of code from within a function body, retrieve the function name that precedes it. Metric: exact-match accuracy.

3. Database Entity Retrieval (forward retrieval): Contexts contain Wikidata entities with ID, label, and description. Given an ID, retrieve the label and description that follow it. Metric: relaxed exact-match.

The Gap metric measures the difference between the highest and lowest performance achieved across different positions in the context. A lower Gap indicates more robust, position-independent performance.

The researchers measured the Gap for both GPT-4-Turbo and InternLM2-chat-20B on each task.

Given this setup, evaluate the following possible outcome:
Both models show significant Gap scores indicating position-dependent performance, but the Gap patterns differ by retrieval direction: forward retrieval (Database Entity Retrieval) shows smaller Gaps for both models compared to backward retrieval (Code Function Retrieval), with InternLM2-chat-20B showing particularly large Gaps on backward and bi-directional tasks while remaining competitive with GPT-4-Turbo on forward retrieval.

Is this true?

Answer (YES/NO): NO